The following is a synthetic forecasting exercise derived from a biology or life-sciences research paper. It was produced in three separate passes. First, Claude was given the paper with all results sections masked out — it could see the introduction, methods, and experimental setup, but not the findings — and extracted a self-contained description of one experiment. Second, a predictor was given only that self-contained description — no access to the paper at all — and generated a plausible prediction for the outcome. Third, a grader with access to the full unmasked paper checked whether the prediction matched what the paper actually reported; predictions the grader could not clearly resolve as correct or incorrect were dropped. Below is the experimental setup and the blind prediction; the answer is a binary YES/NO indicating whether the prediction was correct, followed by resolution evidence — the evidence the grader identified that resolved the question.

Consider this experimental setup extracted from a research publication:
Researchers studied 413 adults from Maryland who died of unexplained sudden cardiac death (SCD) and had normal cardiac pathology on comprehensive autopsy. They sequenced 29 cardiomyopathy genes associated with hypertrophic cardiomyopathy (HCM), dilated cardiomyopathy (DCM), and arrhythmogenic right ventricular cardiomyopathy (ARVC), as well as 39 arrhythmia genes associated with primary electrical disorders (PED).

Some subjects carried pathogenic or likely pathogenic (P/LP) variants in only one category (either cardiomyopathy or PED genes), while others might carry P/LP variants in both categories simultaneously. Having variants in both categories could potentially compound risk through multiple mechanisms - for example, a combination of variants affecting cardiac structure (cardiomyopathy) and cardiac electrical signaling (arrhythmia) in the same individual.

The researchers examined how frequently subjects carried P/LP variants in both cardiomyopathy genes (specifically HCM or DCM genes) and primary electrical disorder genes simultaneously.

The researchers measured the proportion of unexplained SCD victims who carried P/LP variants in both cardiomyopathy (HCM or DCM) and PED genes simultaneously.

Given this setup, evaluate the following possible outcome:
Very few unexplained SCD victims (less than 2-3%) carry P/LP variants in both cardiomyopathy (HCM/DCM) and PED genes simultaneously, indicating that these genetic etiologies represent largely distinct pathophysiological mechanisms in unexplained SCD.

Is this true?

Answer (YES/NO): NO